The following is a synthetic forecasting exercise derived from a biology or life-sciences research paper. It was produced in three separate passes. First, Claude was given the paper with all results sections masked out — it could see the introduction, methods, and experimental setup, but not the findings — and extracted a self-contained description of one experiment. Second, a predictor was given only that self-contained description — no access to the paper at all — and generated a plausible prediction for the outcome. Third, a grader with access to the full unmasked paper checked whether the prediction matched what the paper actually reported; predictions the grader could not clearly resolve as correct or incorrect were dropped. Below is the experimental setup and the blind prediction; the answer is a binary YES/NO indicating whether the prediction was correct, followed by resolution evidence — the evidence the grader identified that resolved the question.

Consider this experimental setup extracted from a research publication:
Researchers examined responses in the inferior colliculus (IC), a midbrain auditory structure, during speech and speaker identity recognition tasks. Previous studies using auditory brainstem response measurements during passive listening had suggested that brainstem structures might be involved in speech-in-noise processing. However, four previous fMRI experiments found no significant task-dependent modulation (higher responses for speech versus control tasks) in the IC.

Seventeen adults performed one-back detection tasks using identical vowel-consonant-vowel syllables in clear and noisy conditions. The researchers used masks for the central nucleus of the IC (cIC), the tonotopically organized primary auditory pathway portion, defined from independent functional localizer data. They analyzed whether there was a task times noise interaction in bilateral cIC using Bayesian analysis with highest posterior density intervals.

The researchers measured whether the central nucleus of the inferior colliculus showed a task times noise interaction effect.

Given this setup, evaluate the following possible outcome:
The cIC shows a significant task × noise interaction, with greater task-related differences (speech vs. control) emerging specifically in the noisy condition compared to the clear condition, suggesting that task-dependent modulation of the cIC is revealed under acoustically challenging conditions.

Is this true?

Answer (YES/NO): NO